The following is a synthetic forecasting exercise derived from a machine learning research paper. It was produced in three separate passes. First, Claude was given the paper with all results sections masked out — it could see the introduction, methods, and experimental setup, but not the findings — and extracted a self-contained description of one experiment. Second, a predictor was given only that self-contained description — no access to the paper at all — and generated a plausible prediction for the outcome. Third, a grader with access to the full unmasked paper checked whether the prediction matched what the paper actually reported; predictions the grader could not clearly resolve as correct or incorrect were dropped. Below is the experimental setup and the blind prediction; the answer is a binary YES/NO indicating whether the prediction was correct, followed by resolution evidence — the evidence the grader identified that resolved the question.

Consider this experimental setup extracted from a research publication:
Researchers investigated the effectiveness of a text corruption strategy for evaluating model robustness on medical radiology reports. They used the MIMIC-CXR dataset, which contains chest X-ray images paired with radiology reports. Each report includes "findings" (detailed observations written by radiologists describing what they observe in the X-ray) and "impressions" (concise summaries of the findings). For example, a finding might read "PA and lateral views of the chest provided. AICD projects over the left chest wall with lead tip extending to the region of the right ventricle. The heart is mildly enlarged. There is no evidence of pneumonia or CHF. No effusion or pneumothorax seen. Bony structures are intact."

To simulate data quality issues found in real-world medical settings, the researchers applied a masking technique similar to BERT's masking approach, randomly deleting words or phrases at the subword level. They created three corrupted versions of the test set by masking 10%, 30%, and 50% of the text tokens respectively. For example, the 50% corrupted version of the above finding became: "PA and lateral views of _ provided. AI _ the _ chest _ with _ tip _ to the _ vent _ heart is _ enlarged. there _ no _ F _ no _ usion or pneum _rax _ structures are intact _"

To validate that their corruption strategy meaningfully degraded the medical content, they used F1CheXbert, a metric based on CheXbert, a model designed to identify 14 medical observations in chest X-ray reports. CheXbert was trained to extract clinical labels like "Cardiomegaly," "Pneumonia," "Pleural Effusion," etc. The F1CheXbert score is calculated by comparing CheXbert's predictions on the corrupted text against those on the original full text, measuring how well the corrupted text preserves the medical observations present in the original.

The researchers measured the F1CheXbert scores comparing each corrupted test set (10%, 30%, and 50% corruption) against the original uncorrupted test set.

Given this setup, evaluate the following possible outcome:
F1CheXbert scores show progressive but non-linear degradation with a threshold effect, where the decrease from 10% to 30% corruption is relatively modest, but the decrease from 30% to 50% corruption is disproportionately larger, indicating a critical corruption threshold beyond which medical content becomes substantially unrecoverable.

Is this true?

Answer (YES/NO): NO